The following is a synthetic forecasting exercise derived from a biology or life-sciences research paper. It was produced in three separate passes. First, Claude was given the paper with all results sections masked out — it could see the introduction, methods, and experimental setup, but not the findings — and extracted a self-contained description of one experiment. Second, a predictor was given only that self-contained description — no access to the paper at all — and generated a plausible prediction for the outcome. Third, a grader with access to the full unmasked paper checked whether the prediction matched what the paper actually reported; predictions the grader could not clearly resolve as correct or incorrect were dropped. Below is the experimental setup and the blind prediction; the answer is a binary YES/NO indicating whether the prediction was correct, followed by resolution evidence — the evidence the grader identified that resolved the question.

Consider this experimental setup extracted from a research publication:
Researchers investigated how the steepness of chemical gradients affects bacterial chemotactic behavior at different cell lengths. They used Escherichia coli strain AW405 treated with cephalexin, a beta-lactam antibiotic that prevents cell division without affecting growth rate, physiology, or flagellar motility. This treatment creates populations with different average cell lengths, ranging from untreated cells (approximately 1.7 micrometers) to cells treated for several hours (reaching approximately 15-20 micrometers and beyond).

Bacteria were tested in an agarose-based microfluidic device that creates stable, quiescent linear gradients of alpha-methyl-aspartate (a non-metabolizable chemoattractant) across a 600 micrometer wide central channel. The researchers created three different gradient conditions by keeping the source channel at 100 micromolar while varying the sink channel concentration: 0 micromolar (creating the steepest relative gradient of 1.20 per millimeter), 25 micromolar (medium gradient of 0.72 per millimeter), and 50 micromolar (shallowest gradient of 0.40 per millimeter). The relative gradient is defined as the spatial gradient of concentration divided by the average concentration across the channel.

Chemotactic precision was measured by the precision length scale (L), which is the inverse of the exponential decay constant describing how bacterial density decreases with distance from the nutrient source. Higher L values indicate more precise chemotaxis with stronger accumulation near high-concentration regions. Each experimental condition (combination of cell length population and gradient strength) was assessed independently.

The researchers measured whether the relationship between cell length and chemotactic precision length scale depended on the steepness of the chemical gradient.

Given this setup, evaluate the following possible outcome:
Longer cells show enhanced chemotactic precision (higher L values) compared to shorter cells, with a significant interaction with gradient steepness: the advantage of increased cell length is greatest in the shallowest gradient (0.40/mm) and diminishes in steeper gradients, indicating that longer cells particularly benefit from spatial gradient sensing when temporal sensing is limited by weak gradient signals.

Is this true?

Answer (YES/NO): NO